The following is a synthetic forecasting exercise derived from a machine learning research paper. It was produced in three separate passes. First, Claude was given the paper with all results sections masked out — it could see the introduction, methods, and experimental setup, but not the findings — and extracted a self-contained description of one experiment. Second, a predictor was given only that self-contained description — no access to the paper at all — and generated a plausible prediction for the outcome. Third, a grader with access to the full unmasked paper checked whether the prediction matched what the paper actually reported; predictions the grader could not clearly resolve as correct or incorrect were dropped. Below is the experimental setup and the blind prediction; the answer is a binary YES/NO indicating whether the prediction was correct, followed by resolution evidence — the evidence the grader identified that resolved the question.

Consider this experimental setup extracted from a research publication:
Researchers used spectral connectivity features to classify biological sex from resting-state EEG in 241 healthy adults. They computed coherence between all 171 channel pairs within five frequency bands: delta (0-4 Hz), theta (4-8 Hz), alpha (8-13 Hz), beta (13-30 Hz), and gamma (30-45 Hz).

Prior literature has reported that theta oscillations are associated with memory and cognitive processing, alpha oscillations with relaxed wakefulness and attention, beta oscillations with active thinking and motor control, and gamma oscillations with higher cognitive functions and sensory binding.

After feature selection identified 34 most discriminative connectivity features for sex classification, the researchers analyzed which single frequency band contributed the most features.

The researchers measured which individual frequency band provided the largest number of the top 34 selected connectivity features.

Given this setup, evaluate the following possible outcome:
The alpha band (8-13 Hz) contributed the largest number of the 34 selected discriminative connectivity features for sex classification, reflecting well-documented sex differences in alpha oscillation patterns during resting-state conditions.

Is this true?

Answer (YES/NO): NO